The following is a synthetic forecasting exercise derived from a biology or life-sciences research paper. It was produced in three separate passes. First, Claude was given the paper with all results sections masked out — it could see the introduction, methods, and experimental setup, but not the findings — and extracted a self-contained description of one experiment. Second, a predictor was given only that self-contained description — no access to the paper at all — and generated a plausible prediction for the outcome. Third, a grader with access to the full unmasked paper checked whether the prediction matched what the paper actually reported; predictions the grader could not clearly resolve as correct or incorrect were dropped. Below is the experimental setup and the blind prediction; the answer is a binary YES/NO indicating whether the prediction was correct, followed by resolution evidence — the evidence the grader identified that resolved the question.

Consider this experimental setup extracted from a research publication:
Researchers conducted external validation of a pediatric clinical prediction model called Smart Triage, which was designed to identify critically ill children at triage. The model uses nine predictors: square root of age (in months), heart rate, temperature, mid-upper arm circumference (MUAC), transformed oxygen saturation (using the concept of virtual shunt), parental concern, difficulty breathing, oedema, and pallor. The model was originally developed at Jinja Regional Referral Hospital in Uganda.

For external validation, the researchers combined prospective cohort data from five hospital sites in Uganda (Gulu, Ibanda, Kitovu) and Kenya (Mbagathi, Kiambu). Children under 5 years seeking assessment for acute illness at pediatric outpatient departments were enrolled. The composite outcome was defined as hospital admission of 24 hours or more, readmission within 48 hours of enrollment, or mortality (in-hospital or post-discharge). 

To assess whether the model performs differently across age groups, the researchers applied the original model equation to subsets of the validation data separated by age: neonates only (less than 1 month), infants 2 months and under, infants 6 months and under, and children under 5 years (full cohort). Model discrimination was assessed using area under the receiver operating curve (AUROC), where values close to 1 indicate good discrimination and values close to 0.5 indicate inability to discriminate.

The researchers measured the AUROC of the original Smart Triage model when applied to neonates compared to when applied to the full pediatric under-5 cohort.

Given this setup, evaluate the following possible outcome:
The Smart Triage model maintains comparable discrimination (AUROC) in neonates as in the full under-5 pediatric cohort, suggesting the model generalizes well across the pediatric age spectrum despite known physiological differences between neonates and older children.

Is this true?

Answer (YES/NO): NO